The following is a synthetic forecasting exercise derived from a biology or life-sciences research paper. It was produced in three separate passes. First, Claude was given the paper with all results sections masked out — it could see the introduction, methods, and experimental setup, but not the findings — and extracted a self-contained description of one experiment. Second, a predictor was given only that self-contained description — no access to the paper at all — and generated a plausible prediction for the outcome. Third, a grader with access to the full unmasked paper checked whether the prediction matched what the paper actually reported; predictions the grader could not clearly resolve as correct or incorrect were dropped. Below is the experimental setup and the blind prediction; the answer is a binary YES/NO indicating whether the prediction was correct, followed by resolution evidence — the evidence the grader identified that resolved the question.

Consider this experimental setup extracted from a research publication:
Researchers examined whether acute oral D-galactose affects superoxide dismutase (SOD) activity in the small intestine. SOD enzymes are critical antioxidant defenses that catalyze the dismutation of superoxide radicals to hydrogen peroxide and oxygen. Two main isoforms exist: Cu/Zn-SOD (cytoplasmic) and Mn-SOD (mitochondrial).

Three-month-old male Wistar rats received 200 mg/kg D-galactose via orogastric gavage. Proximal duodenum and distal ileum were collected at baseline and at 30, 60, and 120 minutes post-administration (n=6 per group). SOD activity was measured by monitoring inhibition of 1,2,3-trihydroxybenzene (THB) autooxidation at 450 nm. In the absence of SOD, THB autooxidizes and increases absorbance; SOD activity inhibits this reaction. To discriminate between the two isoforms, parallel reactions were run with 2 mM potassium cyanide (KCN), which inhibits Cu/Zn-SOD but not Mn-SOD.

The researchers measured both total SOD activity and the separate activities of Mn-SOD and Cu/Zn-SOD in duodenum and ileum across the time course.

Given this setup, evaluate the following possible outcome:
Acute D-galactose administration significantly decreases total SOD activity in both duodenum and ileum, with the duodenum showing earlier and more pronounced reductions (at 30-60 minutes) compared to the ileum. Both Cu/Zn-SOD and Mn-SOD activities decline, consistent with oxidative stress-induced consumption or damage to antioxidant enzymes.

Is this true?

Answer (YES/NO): NO